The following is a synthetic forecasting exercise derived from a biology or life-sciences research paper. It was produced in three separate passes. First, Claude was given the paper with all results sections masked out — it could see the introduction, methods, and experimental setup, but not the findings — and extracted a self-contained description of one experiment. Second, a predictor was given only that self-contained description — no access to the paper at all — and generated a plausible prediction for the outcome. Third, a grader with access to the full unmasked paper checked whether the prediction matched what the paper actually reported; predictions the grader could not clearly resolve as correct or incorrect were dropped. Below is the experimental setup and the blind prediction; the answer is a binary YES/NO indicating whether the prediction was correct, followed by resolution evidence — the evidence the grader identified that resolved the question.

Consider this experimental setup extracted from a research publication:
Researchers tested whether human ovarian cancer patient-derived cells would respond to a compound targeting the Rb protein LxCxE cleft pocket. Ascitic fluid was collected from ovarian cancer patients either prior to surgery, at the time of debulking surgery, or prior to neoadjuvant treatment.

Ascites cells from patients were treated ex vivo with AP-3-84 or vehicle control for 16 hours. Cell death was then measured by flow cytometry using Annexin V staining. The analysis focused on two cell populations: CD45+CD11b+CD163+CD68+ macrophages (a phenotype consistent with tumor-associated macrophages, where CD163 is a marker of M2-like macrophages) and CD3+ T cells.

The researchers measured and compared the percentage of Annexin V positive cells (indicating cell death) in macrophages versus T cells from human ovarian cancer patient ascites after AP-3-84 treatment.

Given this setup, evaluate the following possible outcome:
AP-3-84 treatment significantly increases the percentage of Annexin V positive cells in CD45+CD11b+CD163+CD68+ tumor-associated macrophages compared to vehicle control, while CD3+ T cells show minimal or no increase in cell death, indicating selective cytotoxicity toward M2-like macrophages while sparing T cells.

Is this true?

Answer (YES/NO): YES